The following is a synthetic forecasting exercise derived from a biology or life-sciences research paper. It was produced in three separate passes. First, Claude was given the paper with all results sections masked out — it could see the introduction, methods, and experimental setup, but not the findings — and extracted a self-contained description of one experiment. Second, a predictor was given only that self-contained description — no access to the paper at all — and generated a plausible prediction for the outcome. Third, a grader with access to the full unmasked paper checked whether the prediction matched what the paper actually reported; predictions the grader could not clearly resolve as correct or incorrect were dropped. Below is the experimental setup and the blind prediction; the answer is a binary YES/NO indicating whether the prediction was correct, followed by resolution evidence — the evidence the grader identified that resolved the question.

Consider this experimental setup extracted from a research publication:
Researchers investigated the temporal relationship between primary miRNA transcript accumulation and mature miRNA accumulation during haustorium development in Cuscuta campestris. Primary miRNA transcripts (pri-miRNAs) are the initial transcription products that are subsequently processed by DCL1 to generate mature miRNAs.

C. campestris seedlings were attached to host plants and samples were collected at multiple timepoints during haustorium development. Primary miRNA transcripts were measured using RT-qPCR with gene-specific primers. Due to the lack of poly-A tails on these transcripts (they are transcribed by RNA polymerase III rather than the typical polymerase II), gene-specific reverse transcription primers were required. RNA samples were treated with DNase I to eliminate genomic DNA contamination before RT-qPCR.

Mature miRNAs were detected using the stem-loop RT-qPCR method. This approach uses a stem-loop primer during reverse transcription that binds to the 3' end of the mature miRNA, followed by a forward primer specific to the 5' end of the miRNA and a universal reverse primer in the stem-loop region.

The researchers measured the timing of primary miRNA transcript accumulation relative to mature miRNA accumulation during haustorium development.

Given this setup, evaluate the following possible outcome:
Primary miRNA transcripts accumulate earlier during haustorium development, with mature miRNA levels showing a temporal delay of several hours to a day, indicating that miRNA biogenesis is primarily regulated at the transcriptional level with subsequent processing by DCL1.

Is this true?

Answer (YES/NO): NO